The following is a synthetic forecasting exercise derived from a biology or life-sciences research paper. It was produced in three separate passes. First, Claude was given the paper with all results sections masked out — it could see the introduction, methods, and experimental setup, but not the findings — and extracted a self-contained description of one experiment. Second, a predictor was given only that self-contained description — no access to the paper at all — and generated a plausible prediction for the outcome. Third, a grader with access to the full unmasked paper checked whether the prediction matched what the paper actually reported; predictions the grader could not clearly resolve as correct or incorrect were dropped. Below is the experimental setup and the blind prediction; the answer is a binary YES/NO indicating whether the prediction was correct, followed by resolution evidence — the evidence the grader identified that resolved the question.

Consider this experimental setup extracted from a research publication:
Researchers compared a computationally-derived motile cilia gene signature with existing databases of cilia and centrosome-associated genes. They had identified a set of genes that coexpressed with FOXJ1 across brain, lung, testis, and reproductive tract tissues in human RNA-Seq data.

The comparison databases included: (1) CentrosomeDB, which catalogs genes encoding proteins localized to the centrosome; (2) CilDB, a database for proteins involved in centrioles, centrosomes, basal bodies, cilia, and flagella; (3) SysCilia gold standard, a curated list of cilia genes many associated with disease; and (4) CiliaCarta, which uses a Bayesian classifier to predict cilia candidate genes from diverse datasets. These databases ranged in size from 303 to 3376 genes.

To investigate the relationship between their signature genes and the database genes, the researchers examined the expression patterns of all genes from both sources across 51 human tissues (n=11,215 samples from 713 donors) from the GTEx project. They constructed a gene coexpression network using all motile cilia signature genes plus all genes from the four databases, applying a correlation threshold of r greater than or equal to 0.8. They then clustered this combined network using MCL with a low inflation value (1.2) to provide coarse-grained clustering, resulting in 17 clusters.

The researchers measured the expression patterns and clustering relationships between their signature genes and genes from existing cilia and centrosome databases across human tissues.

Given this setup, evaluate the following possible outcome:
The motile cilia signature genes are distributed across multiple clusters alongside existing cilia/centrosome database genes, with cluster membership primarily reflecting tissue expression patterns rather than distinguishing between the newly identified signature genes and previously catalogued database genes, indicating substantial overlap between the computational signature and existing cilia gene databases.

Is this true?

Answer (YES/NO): NO